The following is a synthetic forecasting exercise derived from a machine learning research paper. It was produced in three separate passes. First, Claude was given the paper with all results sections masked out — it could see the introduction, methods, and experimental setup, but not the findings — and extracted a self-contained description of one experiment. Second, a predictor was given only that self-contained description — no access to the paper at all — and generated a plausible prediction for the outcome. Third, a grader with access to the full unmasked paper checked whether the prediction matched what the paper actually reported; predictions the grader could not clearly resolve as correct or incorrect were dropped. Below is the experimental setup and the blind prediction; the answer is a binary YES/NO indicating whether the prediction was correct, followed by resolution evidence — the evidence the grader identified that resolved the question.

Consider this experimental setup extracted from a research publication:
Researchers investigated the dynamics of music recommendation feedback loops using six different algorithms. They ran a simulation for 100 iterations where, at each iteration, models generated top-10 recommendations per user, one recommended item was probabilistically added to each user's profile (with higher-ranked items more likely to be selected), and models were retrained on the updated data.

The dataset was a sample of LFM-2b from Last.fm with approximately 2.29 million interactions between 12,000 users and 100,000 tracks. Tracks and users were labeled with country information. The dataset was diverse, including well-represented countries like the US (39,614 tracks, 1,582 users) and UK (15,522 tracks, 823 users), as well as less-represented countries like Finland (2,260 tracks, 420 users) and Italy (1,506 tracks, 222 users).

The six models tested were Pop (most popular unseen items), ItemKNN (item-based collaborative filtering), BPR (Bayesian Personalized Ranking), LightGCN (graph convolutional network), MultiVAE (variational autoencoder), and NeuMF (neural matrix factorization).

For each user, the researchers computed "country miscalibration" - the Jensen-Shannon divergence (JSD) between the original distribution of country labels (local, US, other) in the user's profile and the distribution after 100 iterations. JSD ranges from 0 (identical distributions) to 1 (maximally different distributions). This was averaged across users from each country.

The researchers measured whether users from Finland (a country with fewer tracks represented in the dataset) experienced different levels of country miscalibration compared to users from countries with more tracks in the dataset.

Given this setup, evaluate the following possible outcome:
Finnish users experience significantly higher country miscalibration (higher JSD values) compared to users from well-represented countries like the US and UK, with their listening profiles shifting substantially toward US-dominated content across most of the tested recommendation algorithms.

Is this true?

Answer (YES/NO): NO